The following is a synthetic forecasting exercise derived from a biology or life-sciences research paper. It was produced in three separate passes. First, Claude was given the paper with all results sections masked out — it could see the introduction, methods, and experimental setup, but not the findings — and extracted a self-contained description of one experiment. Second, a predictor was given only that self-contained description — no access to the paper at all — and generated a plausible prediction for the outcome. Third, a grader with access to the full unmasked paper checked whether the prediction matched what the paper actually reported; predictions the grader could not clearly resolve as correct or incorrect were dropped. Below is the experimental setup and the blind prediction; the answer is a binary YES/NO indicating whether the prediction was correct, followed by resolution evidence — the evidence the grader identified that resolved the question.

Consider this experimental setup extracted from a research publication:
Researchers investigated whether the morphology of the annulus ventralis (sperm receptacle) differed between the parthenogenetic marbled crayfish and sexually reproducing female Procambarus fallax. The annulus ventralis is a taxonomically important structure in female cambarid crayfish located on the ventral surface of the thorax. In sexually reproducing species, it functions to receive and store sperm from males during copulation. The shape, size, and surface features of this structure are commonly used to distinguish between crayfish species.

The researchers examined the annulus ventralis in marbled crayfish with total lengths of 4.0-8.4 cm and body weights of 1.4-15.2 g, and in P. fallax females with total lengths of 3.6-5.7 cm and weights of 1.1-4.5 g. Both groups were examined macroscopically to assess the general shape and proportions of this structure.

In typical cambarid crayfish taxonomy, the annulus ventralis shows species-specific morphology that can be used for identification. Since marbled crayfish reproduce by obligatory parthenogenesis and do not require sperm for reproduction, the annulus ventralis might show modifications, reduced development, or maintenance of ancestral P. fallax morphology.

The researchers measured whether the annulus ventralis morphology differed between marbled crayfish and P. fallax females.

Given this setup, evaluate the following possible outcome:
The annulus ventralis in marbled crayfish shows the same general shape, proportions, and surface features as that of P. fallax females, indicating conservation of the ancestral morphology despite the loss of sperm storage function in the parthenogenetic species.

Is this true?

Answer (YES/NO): YES